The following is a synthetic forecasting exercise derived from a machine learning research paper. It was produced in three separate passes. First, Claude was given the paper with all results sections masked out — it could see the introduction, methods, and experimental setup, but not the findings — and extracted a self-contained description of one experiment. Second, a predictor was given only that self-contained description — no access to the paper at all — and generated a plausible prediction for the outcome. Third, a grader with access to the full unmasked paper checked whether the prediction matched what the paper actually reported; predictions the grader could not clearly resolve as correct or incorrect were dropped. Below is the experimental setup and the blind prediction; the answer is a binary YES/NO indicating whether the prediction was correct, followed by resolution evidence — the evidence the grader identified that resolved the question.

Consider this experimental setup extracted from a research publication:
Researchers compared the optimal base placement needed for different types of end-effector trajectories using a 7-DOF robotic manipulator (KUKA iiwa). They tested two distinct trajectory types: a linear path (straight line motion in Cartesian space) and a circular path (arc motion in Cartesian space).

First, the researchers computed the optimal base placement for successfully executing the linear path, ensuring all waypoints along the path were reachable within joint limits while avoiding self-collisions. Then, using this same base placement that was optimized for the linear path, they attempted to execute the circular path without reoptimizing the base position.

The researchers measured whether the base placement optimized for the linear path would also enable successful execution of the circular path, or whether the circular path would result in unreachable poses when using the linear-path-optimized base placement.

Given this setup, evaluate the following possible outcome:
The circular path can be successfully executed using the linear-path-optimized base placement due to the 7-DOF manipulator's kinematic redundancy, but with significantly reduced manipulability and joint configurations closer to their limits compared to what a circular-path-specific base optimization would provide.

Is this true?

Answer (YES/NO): NO